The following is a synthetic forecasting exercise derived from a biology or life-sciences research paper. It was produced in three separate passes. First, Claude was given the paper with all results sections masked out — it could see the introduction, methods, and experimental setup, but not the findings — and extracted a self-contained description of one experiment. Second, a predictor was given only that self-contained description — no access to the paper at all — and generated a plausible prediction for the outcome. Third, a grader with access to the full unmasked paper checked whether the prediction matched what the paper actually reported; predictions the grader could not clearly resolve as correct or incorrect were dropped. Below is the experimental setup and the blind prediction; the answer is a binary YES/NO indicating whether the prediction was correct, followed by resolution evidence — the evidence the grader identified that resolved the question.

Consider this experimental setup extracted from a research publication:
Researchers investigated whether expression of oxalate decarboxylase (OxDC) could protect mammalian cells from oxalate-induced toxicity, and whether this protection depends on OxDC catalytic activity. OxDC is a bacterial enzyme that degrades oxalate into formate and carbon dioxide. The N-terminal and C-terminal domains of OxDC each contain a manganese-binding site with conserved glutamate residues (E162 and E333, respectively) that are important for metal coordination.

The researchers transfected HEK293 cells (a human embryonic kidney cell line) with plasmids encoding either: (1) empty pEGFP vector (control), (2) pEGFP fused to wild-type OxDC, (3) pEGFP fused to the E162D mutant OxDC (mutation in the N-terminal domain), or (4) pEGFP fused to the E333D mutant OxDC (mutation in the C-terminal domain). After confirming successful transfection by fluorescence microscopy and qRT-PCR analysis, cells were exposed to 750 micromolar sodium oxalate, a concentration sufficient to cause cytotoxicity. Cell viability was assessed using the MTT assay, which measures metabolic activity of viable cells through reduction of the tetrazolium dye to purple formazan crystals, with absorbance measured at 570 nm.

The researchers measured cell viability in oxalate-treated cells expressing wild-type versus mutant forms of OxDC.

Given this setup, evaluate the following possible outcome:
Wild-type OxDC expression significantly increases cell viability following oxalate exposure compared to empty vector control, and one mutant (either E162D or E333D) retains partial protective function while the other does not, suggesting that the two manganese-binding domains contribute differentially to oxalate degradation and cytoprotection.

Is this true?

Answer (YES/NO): NO